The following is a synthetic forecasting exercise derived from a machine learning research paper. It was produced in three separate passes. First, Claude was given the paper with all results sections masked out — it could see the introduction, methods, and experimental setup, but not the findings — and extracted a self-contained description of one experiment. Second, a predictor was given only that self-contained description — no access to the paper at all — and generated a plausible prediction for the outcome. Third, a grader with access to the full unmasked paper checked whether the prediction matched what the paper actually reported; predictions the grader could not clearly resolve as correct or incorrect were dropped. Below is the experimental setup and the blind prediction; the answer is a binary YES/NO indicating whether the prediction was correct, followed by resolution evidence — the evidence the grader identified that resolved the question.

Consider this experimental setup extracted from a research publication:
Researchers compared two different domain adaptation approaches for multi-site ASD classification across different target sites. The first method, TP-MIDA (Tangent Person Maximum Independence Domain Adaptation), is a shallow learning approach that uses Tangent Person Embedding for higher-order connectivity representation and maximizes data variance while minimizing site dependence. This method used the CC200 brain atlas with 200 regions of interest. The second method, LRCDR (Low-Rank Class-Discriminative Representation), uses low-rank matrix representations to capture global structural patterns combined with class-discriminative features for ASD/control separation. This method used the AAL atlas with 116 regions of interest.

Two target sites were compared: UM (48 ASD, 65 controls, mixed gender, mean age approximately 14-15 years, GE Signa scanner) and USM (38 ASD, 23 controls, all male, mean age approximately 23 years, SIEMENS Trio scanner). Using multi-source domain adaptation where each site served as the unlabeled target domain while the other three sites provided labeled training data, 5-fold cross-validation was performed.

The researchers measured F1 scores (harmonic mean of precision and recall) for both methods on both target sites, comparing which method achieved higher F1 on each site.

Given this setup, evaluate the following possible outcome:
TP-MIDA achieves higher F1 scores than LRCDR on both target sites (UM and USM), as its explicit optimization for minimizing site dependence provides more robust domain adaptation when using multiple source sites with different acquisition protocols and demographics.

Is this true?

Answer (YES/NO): NO